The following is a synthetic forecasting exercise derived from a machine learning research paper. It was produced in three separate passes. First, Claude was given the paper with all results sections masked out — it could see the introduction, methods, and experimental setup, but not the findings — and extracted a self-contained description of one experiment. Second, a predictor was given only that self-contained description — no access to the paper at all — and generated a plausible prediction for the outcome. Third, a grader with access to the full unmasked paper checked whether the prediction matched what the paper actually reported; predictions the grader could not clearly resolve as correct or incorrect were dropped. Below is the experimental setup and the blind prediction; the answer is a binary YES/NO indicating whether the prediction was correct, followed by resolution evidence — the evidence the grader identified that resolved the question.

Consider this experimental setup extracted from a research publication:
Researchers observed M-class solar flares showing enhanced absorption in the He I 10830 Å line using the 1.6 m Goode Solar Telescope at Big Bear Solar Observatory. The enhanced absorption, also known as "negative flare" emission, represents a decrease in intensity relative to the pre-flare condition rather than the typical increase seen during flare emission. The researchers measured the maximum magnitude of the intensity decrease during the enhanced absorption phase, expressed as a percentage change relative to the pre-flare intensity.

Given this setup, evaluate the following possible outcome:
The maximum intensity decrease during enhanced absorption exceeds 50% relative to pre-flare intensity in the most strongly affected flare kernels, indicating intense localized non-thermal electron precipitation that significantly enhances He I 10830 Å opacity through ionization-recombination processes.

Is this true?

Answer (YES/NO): NO